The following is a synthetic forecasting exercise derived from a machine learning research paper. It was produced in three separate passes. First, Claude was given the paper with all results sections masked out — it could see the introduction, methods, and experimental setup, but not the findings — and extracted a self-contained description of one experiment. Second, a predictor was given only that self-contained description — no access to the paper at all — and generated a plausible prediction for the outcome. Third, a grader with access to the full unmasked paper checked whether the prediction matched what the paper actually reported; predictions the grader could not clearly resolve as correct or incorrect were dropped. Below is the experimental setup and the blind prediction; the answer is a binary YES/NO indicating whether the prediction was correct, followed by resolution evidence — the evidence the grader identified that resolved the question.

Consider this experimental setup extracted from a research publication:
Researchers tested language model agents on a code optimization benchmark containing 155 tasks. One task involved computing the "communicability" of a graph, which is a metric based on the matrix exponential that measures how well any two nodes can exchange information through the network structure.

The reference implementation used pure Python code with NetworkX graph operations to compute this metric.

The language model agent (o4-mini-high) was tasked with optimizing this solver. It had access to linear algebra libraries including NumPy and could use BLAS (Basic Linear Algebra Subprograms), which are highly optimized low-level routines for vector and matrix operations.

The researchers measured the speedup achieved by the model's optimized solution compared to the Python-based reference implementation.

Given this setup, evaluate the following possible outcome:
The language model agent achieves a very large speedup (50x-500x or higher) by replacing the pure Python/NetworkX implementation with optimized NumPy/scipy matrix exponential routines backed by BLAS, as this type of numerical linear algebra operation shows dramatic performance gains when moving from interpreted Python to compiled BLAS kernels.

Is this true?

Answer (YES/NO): YES